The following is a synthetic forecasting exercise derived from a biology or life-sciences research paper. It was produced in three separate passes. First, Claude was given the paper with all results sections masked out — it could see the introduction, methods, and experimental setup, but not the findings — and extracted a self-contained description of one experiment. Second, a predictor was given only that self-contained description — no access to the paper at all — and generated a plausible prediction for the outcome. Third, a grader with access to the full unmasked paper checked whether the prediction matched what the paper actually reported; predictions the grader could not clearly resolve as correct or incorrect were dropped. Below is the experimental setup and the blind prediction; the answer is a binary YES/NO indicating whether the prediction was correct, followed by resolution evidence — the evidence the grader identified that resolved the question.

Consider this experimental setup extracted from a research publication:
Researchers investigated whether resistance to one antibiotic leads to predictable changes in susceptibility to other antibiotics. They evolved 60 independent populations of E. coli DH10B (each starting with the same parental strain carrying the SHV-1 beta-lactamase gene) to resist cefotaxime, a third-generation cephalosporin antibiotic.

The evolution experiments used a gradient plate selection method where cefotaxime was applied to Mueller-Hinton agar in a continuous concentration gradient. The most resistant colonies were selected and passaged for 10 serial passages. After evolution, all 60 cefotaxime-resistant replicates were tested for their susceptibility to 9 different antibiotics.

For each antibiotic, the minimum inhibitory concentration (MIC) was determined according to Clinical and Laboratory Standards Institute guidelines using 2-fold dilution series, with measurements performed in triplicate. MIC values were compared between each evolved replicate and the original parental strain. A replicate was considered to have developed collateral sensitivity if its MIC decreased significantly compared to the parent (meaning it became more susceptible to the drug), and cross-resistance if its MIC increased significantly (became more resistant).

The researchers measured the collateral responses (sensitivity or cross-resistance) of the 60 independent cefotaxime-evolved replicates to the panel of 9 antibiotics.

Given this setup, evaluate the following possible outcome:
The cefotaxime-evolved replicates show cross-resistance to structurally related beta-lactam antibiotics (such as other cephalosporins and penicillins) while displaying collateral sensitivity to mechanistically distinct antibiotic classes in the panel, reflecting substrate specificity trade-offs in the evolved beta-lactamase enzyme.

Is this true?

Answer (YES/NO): NO